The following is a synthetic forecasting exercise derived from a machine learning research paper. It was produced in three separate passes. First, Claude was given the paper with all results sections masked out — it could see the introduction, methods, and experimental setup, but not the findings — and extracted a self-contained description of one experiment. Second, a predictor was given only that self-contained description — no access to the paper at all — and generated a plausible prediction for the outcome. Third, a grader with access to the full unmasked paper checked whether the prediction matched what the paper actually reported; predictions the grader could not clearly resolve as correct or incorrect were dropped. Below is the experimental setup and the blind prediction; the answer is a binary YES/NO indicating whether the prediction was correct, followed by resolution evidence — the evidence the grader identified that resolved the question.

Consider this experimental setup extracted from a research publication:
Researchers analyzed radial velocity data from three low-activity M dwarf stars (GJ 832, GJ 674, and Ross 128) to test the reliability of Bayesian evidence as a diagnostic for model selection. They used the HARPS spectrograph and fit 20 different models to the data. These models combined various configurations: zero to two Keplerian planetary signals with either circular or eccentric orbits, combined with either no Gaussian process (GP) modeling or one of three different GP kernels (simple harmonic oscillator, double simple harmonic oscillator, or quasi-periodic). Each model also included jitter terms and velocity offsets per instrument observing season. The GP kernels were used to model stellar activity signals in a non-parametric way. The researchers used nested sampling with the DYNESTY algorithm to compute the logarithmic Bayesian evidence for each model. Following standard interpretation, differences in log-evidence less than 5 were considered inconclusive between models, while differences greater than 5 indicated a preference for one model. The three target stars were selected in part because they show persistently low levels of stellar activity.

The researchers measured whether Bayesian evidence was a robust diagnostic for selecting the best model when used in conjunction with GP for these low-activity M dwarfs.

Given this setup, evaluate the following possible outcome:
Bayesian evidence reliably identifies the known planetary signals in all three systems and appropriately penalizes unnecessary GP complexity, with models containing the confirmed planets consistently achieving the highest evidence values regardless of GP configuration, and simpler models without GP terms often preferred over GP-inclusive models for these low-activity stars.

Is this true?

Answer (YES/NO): NO